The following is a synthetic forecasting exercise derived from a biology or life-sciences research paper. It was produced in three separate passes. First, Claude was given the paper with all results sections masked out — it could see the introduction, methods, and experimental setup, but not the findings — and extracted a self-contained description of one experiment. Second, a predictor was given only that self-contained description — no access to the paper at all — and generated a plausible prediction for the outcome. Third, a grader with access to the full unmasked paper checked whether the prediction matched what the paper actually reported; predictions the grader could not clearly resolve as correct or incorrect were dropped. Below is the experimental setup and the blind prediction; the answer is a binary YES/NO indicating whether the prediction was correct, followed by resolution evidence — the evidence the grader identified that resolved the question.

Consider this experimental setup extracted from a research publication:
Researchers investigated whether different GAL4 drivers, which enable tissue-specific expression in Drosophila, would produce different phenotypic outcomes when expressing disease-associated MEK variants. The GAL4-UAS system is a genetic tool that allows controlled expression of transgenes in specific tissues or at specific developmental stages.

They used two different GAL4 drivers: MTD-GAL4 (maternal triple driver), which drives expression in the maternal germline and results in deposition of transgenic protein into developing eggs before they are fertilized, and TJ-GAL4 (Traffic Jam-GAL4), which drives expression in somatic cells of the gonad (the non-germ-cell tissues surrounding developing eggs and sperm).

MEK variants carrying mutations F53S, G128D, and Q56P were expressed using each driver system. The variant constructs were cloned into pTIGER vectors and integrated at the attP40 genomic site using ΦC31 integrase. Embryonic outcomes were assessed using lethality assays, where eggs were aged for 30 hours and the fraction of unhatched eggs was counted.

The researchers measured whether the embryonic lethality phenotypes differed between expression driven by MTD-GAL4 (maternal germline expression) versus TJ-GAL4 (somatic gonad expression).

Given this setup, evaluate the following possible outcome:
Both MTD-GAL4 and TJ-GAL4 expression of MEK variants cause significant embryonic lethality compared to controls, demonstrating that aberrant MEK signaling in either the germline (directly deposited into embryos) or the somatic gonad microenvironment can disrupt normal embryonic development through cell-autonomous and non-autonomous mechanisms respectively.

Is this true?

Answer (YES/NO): YES